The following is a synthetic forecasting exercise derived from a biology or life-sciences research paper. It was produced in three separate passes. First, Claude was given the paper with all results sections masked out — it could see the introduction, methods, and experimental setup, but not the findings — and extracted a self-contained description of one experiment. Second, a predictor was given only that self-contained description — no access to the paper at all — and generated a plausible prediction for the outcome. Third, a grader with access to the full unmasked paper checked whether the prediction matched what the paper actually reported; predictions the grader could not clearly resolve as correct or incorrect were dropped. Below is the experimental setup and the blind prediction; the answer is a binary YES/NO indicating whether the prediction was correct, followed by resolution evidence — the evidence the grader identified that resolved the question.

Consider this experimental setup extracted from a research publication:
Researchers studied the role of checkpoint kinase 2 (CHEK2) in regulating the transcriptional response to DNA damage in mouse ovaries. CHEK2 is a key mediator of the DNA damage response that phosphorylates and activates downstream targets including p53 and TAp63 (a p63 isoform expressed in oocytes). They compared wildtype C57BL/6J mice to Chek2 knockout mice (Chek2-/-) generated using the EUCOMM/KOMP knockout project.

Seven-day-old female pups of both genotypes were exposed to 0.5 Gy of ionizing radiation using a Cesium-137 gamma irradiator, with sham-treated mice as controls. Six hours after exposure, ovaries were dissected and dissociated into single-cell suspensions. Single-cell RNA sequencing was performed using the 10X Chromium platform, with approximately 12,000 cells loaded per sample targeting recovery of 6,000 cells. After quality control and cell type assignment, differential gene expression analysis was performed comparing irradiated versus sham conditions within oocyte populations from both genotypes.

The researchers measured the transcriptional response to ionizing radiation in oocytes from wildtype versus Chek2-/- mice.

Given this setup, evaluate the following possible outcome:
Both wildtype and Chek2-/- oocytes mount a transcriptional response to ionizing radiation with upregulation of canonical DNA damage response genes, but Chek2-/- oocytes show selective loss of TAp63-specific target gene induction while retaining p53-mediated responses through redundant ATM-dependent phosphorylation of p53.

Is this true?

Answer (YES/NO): NO